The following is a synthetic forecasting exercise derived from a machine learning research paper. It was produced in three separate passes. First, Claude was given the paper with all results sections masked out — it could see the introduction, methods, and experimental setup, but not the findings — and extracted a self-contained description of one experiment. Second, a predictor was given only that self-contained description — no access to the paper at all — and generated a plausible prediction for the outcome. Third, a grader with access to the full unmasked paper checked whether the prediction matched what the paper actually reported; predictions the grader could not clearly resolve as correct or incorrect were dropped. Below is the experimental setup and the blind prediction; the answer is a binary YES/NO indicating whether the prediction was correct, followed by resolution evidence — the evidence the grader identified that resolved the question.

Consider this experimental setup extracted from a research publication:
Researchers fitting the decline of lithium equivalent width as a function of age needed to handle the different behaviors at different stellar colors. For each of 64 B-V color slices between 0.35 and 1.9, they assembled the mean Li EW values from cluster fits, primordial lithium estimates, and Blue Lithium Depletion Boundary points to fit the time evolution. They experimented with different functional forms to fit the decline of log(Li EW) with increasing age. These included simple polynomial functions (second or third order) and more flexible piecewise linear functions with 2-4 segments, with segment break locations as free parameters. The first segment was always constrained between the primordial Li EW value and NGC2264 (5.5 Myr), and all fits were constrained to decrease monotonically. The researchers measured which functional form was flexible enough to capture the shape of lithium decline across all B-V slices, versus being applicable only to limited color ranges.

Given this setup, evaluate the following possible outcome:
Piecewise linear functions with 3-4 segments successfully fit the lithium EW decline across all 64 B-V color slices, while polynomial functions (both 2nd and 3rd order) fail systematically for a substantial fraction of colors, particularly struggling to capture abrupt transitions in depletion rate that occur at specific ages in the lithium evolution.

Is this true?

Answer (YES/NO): NO